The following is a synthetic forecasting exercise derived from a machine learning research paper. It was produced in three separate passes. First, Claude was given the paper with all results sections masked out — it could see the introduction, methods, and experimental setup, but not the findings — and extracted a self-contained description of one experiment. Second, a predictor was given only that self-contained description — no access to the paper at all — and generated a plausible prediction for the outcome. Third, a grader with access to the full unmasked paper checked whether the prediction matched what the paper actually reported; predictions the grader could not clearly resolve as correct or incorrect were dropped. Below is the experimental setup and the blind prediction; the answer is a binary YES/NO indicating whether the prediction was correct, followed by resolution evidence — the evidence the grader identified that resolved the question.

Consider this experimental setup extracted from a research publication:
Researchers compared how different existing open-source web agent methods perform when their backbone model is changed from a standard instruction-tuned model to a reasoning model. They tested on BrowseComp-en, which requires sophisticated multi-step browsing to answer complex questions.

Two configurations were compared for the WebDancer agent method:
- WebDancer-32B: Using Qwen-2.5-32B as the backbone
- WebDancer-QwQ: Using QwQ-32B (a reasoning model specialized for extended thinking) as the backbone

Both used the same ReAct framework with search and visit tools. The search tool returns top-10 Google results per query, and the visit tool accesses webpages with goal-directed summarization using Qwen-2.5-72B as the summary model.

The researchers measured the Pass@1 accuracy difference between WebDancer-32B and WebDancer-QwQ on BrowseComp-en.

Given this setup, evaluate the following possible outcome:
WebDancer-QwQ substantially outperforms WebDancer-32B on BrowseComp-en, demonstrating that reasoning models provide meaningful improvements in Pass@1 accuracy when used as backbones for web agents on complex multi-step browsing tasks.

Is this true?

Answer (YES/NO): NO